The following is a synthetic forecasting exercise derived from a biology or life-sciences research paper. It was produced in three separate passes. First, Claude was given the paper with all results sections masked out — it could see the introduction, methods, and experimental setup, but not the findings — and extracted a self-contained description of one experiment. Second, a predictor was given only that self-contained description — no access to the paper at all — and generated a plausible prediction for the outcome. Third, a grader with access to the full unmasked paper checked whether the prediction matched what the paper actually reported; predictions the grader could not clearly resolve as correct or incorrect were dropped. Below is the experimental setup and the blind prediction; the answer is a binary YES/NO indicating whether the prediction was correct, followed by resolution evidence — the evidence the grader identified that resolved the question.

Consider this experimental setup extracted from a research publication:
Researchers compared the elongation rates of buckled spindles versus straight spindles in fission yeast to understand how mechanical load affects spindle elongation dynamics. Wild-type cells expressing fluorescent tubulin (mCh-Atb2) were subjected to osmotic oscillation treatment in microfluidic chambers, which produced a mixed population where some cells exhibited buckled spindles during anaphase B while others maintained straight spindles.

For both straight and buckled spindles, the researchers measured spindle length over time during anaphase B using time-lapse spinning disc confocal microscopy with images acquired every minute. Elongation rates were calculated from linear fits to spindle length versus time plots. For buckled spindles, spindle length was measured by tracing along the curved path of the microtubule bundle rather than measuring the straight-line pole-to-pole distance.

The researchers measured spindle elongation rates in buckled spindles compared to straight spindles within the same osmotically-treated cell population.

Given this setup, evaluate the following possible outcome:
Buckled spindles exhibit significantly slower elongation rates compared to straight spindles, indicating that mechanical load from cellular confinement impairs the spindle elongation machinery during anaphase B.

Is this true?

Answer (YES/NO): YES